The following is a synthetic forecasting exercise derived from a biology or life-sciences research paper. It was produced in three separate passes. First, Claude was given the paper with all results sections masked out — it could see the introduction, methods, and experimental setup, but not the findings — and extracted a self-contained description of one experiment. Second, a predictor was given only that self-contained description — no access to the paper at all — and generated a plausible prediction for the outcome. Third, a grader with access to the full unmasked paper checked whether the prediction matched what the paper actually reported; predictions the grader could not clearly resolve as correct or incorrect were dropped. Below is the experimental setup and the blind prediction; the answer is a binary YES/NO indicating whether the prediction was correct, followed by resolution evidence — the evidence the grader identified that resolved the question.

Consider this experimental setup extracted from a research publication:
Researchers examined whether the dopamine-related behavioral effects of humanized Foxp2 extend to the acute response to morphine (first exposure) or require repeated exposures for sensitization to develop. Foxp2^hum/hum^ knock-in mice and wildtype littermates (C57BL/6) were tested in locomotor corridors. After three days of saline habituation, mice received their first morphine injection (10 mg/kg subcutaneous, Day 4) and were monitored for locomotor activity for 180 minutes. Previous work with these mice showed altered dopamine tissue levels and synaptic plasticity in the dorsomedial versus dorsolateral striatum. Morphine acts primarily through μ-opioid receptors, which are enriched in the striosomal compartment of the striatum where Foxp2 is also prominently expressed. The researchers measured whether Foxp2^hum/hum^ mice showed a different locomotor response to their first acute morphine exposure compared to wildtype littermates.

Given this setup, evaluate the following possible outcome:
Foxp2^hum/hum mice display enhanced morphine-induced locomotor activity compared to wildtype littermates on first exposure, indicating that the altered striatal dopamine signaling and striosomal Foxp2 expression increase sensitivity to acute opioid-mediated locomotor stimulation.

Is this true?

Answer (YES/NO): NO